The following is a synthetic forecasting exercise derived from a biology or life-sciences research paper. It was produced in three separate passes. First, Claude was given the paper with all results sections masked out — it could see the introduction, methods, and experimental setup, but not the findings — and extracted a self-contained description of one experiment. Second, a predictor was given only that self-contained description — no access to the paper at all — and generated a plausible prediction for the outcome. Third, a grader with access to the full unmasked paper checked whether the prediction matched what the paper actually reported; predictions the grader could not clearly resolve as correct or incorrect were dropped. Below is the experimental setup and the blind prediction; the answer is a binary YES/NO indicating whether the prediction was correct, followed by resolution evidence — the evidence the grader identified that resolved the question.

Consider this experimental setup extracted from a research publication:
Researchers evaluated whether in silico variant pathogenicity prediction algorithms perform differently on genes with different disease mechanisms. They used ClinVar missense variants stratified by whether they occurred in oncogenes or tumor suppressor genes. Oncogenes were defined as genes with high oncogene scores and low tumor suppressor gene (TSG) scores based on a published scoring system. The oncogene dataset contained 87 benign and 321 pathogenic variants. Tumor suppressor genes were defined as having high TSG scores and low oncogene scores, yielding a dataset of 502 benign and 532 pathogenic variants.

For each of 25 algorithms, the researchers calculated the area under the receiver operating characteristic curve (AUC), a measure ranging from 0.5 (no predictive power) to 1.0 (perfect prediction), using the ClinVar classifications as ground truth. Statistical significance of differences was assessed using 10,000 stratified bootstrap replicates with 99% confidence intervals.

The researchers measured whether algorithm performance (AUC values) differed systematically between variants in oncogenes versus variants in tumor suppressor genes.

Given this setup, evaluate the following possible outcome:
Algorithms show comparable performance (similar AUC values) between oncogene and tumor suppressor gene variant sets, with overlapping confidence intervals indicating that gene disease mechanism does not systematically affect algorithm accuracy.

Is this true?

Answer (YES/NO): YES